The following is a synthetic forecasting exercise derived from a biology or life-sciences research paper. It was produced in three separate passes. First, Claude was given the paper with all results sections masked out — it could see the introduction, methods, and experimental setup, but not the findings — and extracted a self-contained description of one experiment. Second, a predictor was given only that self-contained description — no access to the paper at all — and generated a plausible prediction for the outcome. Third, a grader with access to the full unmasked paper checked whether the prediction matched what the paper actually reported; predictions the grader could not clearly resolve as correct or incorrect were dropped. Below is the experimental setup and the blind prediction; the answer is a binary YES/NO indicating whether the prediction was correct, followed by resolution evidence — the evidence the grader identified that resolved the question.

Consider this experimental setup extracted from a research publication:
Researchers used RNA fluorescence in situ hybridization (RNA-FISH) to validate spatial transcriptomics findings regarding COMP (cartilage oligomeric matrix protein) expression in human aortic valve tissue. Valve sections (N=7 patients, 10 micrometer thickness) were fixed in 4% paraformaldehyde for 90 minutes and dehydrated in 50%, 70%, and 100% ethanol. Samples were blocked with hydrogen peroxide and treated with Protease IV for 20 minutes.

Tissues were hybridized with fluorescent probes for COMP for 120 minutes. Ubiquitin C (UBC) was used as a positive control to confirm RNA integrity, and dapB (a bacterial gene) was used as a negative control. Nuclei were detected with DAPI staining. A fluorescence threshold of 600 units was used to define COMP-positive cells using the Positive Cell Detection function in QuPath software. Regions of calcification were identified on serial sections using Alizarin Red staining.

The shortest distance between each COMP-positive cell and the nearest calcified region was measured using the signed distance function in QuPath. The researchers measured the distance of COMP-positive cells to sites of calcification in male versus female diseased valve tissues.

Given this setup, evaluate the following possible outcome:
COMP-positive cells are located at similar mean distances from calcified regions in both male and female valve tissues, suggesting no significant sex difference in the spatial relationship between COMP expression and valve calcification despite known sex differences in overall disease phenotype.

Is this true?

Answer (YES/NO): NO